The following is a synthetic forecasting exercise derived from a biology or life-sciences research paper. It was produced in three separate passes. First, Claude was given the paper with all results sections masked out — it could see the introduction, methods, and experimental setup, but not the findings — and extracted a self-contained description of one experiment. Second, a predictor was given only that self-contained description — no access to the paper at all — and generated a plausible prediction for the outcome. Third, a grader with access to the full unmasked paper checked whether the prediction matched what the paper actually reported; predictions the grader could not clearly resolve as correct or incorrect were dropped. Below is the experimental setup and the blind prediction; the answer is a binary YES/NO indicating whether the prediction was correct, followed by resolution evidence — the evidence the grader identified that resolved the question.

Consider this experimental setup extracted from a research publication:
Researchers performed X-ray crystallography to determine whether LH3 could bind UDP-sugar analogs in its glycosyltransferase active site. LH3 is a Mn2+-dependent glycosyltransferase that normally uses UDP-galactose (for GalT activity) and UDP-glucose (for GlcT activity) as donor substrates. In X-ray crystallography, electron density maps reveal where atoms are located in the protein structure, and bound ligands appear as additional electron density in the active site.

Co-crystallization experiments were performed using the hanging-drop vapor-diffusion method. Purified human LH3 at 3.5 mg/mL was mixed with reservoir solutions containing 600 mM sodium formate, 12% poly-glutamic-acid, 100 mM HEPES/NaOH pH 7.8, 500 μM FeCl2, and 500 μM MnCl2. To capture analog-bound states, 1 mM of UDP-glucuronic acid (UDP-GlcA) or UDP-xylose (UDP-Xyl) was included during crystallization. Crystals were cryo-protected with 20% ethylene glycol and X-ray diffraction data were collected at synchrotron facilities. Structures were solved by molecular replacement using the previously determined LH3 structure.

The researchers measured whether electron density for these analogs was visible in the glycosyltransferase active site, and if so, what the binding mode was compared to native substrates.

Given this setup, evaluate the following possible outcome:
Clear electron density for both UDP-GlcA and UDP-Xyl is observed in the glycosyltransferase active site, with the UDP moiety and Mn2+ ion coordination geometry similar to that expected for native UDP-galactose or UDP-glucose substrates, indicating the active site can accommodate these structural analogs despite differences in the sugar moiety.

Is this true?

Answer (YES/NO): NO